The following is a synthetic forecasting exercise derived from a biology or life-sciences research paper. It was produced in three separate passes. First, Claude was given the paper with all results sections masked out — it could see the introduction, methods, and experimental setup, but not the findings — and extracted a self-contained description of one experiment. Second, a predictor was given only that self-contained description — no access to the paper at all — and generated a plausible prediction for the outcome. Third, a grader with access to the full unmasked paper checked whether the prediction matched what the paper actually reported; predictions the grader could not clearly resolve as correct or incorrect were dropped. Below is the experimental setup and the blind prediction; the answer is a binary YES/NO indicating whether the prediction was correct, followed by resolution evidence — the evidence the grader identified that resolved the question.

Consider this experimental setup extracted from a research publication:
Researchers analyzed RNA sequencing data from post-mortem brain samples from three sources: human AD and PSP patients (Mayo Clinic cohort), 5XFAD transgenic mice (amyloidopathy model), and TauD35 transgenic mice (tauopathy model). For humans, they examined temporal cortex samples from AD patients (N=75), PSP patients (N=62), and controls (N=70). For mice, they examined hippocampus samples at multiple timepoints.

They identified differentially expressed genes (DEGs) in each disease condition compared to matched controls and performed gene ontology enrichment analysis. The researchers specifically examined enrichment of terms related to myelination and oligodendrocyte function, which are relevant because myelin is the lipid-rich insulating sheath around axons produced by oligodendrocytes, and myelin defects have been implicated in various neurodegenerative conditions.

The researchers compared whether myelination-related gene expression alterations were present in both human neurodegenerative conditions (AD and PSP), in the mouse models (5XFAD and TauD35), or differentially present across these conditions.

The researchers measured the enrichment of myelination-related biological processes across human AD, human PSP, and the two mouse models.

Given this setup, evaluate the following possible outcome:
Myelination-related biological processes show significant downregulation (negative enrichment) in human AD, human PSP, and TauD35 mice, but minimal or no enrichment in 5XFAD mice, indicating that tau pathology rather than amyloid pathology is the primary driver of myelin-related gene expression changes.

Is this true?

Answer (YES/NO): NO